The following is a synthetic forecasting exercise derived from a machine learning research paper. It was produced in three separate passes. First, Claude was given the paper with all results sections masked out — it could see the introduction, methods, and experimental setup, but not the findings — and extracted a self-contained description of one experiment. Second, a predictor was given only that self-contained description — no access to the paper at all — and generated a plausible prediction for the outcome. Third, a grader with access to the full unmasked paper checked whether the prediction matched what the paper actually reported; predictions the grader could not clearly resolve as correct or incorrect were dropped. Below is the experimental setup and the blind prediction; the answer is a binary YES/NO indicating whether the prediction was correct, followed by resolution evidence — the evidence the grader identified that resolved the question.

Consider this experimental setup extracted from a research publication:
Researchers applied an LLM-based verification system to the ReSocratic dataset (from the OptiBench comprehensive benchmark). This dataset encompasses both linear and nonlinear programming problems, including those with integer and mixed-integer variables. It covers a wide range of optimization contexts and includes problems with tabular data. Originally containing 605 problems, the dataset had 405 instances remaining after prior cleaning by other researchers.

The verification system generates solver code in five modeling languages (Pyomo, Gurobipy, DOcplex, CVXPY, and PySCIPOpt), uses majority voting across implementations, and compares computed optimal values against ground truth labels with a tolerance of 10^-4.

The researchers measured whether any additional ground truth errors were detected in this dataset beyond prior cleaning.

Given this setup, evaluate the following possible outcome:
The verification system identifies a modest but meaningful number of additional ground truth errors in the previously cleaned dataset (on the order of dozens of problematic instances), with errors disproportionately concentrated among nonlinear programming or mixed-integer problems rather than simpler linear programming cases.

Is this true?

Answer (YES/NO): NO